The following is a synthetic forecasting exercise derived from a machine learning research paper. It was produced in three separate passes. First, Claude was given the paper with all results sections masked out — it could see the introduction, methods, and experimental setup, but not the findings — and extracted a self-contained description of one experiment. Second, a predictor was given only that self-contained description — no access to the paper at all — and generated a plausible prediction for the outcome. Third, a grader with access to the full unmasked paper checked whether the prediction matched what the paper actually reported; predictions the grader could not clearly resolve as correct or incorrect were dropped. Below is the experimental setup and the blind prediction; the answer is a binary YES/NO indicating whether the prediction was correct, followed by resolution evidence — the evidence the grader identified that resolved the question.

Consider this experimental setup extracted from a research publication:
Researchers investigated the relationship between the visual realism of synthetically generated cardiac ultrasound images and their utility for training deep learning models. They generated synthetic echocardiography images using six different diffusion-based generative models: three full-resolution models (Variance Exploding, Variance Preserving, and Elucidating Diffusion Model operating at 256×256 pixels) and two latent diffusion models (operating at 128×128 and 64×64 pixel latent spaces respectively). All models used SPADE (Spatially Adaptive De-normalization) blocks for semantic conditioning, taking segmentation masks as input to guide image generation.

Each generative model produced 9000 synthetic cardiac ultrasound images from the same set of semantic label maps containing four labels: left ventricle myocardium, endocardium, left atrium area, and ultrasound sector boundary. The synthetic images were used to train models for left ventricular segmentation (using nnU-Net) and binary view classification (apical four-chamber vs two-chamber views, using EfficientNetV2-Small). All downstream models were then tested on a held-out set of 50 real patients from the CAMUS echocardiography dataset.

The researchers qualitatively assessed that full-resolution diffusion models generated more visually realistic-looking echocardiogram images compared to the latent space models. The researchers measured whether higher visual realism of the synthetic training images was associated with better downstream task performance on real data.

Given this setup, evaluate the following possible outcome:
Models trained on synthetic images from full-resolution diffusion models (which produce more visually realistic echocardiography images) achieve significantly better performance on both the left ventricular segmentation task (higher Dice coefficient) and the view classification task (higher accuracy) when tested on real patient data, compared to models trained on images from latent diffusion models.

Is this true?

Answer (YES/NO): NO